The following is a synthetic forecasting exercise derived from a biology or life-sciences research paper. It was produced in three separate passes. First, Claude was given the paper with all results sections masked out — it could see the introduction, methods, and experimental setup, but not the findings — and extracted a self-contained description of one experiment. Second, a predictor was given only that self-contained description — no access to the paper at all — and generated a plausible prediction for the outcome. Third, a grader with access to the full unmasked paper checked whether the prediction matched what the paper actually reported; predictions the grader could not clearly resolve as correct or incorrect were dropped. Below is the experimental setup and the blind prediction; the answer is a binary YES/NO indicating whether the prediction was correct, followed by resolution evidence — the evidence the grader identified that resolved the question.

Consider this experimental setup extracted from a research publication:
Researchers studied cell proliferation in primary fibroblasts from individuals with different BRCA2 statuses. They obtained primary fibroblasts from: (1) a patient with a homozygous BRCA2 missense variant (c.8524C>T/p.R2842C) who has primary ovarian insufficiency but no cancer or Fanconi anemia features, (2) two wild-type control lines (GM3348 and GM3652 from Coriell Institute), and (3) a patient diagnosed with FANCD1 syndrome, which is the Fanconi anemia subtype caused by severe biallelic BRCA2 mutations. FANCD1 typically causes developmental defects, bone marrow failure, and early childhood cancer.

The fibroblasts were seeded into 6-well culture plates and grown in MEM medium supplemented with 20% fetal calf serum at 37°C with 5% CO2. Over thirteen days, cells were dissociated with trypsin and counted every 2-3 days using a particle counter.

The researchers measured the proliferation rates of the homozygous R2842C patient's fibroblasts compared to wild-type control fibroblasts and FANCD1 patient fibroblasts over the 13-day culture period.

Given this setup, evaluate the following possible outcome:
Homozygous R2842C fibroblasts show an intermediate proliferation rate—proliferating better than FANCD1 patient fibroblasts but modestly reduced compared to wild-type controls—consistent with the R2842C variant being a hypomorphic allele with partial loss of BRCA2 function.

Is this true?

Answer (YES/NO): YES